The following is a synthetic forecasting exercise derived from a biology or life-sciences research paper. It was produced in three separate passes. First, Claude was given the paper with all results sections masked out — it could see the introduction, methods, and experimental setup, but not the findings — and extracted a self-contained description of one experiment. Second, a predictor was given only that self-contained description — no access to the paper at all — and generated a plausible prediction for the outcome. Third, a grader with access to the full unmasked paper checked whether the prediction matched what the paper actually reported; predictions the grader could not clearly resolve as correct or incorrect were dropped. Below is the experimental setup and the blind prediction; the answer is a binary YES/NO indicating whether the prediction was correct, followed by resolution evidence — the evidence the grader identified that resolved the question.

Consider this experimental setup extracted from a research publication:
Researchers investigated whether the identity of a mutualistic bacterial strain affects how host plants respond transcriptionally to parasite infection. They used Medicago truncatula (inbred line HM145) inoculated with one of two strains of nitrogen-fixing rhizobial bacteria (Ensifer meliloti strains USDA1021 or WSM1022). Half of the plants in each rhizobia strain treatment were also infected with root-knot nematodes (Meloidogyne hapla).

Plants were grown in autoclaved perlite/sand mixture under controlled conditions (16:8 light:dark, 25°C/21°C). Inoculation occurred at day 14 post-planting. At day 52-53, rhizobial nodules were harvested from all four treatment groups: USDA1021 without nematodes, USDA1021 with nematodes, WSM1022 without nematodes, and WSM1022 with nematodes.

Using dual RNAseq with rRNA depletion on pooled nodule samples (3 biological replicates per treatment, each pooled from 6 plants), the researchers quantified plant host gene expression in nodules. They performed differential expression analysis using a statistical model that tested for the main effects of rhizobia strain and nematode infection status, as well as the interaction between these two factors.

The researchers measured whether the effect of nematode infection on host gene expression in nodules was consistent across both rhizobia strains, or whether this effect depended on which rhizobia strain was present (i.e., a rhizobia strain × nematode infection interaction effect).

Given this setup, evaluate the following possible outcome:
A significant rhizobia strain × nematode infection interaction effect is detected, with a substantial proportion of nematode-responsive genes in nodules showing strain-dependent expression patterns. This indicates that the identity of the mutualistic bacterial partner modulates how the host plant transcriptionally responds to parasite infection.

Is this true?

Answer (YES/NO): YES